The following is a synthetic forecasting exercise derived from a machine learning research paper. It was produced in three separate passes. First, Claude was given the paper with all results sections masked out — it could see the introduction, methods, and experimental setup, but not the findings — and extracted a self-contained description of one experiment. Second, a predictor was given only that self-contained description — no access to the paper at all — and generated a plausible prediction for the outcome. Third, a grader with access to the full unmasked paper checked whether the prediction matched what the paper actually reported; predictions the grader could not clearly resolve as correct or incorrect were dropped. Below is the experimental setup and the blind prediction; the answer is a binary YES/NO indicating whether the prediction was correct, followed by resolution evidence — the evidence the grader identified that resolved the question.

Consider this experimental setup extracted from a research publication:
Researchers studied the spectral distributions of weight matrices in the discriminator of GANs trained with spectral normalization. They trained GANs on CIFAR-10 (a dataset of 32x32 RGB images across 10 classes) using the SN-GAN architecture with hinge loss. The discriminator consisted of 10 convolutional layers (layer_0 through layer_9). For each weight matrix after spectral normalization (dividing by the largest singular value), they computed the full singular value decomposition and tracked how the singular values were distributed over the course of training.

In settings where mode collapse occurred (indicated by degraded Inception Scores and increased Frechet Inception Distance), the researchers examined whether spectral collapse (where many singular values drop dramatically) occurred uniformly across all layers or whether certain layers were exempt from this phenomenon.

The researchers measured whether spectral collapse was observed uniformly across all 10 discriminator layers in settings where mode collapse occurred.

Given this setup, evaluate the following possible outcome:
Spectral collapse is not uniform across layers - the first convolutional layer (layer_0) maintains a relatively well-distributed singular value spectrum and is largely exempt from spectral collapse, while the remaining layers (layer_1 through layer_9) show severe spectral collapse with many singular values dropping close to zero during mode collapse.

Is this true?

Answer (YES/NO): NO